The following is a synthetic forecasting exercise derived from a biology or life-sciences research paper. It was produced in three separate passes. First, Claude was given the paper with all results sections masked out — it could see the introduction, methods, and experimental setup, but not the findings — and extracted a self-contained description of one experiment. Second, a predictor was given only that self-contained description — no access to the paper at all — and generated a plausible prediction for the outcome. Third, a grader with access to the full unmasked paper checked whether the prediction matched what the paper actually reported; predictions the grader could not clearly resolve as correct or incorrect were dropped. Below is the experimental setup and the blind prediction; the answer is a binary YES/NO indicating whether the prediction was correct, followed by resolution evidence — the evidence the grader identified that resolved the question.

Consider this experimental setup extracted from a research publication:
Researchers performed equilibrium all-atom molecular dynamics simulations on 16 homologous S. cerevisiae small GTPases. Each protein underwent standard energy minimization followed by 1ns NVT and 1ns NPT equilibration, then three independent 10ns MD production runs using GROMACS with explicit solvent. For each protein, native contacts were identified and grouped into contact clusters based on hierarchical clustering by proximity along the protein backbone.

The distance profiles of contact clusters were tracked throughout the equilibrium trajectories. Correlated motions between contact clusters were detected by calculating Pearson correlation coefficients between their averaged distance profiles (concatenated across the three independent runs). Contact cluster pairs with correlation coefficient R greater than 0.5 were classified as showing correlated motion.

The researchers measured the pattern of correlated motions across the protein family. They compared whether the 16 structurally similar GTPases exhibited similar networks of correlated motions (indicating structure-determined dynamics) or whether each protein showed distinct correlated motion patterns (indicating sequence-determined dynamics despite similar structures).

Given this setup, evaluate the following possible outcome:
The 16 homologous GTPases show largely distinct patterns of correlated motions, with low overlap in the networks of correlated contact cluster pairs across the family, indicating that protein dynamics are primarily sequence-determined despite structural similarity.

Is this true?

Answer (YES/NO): NO